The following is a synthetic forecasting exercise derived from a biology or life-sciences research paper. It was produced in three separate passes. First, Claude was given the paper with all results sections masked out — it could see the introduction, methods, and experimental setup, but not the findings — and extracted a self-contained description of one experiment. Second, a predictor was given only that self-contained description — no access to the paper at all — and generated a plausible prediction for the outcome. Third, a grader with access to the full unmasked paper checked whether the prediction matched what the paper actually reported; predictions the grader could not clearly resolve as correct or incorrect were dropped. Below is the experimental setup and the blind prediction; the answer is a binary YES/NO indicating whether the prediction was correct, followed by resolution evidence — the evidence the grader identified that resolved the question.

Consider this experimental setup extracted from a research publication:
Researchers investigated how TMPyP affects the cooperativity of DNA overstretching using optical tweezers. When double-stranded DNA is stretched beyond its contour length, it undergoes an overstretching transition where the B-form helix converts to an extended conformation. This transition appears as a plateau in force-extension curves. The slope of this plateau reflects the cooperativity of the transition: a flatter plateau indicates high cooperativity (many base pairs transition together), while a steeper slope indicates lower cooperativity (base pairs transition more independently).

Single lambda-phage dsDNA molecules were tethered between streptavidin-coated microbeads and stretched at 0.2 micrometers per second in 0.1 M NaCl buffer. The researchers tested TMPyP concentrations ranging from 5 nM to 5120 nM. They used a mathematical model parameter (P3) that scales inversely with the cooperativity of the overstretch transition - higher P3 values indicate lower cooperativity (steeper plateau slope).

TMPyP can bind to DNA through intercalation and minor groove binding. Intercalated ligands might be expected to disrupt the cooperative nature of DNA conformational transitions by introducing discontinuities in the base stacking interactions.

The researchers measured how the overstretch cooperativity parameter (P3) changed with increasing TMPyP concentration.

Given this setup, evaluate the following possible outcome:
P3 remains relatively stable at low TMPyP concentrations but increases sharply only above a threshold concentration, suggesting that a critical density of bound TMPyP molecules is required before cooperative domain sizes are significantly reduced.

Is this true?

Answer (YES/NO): NO